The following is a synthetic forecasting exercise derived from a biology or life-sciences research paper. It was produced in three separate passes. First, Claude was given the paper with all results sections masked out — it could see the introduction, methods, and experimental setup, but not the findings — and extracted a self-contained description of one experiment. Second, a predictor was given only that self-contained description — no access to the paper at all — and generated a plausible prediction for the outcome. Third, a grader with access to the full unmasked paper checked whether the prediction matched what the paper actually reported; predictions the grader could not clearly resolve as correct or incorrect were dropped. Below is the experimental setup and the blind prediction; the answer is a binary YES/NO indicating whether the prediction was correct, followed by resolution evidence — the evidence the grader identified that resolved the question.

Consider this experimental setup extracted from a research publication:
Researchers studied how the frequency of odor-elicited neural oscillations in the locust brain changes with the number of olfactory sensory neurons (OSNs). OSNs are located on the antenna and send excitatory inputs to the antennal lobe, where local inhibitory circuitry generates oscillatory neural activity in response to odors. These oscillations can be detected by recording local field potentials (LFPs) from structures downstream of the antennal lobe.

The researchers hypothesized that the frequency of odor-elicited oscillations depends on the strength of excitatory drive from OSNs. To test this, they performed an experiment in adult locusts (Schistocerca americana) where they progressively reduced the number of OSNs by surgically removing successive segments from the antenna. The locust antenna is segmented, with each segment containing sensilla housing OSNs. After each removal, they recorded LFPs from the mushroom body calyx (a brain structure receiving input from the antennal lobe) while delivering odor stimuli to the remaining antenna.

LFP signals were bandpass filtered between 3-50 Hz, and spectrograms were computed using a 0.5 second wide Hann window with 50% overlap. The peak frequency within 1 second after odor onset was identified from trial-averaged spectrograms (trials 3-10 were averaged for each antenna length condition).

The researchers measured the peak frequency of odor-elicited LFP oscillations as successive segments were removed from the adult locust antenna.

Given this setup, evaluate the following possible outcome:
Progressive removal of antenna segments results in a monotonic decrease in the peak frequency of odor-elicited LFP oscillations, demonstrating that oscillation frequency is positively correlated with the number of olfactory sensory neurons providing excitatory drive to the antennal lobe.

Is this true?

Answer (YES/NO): YES